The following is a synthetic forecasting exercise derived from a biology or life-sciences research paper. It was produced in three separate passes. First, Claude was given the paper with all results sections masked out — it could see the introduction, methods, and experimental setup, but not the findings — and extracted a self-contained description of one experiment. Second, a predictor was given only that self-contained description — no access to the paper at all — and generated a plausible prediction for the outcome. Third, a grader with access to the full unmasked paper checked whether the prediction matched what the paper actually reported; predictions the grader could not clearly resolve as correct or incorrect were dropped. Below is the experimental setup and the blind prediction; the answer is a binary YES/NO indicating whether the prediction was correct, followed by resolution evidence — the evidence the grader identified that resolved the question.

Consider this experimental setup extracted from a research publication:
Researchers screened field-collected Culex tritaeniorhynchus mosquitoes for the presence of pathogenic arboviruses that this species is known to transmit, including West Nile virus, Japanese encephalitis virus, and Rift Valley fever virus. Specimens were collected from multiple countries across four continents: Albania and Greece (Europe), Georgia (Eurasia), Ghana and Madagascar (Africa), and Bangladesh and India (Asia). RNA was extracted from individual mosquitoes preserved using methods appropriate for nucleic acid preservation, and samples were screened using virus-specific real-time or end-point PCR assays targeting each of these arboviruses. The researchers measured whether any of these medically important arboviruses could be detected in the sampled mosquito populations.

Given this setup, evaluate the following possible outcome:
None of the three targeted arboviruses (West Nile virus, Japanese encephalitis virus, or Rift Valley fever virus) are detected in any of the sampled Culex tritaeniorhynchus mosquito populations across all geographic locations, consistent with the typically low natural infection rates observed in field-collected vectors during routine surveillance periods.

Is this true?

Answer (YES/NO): NO